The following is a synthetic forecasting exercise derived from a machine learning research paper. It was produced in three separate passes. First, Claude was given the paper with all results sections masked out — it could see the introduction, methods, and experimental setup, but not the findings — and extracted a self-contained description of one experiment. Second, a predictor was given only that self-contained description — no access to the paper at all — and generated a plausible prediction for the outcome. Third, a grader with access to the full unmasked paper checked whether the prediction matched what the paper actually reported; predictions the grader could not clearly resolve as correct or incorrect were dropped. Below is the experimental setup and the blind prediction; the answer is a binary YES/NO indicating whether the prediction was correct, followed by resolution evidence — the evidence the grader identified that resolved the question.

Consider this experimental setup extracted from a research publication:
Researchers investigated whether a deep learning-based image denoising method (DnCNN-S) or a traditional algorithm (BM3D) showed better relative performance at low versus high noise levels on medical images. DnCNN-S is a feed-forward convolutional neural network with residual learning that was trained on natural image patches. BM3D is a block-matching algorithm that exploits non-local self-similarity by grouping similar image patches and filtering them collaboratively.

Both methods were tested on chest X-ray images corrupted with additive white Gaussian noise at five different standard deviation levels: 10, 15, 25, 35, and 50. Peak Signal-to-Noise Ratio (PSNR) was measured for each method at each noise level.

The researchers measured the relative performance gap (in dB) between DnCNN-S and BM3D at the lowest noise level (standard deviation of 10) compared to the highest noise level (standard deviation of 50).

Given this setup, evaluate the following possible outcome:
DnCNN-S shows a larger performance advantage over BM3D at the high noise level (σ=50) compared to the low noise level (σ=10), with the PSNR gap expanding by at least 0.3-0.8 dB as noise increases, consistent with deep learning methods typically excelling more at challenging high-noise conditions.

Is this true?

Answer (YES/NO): YES